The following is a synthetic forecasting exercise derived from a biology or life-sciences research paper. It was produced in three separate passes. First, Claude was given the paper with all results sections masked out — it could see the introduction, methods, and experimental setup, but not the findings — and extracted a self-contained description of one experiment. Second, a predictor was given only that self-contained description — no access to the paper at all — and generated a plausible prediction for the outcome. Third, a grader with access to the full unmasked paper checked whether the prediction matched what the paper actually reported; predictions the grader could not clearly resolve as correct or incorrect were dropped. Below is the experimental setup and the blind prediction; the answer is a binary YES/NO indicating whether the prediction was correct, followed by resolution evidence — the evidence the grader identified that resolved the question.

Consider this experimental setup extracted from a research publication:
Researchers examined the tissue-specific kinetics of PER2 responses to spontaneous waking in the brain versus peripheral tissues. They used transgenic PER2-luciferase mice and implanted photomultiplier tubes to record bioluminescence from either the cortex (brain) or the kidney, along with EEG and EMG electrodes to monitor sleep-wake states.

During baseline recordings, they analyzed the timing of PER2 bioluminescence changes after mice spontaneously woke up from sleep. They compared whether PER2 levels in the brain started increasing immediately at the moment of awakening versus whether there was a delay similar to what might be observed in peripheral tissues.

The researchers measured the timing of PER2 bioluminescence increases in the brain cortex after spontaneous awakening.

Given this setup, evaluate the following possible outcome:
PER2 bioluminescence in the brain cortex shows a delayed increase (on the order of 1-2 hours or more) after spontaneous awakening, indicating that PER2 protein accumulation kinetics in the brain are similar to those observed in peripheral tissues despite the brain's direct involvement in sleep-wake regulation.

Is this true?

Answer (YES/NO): NO